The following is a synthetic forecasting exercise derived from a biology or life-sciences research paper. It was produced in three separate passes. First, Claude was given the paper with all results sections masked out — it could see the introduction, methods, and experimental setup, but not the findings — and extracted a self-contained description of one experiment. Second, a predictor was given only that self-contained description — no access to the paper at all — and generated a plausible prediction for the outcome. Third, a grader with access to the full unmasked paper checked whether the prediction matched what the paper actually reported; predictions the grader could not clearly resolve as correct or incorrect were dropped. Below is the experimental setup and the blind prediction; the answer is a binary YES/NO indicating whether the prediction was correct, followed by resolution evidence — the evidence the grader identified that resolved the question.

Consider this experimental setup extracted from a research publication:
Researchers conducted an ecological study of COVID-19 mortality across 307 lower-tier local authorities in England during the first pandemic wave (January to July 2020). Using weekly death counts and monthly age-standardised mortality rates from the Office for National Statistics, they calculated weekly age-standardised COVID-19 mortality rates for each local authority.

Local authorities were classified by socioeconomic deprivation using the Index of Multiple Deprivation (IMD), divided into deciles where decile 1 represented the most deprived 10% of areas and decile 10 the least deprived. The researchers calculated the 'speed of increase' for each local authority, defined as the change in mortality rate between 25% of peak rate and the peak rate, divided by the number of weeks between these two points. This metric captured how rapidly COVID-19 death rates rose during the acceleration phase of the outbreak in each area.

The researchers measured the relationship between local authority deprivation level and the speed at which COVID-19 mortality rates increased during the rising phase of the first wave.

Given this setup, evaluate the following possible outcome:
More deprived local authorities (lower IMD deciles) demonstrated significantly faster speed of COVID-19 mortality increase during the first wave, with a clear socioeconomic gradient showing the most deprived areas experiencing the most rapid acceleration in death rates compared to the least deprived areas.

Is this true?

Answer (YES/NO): NO